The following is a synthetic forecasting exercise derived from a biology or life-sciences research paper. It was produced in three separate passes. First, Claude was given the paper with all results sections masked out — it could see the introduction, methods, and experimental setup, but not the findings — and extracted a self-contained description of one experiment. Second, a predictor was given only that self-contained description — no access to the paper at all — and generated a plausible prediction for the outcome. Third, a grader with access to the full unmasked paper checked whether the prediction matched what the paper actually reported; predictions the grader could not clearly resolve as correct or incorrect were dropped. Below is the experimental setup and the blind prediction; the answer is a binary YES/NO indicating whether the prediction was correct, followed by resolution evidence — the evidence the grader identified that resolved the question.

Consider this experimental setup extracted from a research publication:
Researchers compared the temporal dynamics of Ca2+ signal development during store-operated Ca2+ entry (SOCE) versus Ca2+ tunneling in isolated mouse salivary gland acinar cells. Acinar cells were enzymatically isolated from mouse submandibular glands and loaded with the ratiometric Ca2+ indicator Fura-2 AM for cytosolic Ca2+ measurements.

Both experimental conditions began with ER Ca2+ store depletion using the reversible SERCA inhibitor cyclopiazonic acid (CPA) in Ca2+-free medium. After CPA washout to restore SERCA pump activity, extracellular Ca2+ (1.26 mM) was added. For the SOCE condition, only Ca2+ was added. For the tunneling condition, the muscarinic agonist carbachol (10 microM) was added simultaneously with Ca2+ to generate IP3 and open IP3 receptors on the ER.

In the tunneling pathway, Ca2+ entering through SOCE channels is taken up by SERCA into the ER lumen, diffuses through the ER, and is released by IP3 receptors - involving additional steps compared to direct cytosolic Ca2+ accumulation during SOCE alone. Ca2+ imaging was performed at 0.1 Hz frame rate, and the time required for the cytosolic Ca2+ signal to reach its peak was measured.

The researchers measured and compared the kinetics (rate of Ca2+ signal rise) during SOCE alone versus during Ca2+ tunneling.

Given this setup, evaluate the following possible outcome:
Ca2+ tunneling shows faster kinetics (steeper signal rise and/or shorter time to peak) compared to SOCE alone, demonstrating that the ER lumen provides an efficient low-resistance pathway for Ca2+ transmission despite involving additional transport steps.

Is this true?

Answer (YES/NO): YES